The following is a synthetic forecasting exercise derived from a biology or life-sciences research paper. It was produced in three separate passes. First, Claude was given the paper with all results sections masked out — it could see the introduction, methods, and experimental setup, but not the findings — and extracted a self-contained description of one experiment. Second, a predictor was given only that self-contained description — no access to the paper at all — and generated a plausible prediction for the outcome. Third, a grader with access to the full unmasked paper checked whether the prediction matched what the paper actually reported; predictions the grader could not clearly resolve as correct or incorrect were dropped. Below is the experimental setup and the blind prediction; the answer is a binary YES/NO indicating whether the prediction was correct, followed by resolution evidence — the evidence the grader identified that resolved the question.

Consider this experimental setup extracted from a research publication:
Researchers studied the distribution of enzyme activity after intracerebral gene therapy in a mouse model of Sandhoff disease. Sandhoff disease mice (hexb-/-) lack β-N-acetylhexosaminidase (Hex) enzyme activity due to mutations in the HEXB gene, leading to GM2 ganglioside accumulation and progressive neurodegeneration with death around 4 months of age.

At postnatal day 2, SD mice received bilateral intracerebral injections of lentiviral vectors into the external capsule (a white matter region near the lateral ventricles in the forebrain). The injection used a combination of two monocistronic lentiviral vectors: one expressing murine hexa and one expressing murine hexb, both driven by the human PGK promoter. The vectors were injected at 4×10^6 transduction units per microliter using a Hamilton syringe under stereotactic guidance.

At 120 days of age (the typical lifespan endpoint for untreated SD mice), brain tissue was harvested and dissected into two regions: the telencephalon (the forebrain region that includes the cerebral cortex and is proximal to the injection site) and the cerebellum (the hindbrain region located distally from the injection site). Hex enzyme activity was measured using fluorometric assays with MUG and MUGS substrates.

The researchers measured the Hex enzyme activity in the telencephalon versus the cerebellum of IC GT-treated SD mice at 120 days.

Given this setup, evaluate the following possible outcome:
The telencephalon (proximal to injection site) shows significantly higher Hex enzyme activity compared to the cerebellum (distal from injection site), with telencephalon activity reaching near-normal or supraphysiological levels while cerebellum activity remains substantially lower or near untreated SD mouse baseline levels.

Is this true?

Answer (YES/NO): NO